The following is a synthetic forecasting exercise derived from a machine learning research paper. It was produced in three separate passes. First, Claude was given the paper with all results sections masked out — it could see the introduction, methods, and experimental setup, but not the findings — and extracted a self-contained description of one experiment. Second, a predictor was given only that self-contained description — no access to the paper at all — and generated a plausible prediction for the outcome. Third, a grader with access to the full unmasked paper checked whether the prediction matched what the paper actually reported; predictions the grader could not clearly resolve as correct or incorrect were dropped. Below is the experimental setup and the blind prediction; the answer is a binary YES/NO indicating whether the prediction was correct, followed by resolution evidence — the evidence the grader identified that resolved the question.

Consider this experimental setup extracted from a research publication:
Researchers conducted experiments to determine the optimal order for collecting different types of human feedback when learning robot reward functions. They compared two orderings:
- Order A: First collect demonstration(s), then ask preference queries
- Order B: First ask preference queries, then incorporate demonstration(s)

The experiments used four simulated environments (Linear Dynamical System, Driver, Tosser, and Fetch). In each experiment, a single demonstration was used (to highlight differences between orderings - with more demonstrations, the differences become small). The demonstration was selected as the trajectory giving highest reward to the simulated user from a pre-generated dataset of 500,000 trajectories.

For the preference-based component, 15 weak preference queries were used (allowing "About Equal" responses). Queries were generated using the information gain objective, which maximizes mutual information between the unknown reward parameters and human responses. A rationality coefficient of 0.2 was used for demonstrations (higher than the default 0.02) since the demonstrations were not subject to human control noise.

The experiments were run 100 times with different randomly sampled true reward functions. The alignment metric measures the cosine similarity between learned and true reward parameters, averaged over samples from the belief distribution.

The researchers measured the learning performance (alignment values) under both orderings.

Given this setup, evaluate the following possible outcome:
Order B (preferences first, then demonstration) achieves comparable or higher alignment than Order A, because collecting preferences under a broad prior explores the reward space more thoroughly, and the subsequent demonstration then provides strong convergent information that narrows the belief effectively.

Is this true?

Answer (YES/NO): NO